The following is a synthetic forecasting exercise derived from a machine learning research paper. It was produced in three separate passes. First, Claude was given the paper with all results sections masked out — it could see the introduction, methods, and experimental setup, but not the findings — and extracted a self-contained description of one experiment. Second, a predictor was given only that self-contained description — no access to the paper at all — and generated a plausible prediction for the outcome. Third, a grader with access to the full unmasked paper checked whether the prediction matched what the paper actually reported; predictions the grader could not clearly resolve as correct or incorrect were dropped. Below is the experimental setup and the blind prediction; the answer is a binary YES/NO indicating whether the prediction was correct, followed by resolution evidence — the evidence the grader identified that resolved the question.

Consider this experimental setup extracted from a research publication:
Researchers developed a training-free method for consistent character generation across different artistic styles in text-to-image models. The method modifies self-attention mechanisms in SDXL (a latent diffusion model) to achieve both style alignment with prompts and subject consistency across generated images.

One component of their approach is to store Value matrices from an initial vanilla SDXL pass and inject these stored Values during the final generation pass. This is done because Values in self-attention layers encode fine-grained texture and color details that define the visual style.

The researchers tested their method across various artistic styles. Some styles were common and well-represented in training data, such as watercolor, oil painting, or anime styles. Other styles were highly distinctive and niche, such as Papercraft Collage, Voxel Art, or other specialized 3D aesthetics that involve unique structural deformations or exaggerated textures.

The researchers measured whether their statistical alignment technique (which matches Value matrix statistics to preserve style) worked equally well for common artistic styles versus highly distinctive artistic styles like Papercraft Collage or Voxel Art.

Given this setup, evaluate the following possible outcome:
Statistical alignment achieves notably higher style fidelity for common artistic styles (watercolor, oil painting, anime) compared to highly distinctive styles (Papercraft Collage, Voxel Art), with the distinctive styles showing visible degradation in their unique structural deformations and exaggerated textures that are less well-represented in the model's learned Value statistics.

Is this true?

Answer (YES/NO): NO